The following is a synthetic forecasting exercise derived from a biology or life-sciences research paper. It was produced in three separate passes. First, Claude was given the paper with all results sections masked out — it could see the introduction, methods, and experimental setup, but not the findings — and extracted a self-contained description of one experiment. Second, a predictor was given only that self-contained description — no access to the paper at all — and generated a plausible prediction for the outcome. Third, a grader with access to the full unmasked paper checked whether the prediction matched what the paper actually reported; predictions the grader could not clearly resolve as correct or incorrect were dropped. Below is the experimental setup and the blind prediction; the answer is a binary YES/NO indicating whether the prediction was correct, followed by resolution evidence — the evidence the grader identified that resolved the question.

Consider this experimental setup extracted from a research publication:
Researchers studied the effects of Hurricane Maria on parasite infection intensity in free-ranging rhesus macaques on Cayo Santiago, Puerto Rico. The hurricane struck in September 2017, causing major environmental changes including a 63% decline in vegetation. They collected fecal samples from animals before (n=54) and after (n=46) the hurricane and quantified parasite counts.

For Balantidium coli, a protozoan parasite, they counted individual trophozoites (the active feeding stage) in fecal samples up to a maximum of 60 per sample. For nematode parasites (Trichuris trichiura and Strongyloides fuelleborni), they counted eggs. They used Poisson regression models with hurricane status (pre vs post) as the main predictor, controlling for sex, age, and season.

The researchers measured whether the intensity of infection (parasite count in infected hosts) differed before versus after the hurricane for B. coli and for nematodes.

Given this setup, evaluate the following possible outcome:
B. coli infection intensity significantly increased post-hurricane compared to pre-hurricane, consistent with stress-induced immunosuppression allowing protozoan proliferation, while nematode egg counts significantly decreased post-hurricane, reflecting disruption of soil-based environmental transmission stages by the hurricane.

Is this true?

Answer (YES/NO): NO